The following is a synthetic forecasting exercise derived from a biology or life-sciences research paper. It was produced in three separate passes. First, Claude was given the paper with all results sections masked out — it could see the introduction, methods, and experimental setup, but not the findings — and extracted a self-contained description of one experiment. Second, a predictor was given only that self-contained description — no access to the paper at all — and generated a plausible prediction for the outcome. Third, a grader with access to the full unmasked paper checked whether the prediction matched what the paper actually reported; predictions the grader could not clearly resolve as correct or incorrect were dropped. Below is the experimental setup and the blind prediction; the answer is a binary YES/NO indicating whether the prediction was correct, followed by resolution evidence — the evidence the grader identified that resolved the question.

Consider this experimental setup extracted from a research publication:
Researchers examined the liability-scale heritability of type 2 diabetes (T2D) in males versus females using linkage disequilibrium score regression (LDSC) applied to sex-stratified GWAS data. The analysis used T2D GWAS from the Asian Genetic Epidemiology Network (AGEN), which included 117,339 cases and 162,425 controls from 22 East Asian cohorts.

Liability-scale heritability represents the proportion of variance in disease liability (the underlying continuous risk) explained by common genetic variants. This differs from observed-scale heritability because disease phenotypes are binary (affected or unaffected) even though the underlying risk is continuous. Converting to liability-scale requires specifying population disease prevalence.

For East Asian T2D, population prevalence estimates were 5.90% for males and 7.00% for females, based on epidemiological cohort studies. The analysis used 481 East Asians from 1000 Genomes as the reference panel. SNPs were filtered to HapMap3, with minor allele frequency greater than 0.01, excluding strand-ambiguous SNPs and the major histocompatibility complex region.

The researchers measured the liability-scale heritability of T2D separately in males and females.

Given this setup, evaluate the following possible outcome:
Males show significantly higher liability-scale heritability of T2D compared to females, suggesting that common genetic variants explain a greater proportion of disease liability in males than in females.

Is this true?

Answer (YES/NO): NO